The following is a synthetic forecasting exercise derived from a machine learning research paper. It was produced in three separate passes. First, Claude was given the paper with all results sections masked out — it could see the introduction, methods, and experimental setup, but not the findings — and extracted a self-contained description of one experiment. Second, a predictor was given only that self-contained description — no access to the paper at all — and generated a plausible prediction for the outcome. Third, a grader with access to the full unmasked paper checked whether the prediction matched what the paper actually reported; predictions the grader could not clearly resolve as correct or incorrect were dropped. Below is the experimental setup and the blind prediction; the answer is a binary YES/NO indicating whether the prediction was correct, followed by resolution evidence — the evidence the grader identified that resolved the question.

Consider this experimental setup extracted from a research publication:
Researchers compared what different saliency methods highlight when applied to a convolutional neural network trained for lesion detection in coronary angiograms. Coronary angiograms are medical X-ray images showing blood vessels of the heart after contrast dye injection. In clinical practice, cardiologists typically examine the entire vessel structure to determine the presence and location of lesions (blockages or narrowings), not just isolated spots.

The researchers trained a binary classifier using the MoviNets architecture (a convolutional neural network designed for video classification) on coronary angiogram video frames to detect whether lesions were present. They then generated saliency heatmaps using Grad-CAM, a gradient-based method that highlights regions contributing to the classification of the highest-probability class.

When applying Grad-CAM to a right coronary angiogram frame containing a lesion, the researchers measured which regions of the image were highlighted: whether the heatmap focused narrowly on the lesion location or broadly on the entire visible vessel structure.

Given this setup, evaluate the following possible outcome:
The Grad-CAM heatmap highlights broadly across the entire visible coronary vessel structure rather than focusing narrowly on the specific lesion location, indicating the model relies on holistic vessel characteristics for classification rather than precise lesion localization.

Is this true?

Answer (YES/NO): NO